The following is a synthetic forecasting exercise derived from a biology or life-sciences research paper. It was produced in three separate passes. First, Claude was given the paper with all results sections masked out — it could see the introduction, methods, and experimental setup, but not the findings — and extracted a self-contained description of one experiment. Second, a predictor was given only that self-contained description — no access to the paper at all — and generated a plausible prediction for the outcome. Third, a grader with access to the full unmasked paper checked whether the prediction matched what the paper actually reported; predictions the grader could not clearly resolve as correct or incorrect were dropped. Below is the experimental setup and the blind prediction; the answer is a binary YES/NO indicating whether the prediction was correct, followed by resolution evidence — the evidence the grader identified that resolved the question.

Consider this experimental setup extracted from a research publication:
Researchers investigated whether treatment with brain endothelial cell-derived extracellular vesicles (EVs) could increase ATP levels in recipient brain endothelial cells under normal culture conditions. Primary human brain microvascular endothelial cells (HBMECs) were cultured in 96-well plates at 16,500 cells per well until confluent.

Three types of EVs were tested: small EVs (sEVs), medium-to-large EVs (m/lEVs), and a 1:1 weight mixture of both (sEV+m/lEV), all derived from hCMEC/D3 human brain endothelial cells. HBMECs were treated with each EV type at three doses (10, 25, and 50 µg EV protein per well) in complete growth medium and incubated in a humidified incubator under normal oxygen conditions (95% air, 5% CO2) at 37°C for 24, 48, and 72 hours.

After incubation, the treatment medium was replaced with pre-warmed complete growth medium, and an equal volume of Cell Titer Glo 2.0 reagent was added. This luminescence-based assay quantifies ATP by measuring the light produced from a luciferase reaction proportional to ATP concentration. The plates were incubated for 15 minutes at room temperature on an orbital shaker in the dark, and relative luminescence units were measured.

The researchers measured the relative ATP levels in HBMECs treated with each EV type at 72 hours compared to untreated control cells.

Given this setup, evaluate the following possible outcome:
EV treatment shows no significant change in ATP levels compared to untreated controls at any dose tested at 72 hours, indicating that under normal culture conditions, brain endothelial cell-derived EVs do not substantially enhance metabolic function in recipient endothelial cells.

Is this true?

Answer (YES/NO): NO